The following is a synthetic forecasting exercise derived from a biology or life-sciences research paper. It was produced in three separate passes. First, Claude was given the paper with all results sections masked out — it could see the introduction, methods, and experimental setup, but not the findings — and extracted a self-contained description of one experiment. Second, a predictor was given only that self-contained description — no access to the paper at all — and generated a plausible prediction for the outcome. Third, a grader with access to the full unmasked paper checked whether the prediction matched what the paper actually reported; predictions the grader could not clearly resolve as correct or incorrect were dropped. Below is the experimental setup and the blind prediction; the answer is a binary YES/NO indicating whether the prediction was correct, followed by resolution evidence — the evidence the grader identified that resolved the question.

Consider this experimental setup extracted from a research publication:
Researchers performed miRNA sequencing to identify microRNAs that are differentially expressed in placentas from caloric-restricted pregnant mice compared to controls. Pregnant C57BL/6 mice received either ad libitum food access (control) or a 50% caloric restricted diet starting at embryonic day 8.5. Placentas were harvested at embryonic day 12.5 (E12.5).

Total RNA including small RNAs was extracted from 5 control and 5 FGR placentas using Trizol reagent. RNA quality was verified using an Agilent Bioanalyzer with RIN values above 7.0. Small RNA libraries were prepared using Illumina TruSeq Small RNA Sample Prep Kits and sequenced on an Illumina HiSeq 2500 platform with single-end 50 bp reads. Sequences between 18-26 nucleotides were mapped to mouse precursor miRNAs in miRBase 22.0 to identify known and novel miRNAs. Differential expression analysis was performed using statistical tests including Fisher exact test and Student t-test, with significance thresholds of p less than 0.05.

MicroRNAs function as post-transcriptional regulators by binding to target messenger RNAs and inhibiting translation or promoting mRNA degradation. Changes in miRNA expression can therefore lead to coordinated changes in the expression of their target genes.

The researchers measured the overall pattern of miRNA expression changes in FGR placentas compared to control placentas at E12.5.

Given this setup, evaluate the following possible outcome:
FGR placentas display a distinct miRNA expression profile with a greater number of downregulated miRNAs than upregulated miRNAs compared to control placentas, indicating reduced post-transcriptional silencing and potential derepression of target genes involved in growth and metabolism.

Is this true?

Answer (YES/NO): NO